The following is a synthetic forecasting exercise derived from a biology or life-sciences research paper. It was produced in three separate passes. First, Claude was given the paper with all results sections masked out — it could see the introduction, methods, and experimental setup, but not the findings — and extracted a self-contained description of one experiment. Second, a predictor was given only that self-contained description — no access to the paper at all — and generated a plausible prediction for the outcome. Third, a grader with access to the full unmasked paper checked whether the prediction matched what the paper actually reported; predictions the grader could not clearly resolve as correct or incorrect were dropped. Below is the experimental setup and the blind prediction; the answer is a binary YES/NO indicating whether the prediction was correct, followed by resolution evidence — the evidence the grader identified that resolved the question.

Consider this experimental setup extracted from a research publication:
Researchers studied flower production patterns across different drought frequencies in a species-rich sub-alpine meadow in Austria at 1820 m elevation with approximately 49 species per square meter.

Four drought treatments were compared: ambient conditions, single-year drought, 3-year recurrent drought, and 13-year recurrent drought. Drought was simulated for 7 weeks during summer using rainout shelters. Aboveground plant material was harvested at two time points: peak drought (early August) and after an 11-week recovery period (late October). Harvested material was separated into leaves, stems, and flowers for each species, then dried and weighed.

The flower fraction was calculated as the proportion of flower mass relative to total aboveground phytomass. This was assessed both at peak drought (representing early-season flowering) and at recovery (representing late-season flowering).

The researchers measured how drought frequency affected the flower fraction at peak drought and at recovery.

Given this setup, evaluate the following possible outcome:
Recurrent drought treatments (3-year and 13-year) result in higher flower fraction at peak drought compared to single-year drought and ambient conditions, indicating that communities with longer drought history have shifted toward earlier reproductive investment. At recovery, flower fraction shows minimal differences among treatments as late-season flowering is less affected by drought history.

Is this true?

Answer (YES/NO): NO